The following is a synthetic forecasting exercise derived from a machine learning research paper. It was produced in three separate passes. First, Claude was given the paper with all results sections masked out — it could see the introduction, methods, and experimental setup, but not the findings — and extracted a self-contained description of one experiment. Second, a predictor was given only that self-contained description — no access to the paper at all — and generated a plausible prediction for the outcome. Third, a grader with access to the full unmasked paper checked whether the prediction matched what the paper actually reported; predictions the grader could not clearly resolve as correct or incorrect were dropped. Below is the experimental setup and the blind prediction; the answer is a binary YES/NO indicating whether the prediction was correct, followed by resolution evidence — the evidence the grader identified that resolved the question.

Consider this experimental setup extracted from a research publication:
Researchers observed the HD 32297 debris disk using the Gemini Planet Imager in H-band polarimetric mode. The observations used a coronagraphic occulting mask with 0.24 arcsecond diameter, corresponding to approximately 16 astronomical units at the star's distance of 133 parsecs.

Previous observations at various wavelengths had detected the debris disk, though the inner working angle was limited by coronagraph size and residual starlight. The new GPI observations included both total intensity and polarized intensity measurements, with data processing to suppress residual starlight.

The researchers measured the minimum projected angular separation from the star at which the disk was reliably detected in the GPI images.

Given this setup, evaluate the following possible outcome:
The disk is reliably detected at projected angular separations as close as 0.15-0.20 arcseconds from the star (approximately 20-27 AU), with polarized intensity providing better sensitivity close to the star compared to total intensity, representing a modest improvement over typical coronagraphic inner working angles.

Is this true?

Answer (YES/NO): YES